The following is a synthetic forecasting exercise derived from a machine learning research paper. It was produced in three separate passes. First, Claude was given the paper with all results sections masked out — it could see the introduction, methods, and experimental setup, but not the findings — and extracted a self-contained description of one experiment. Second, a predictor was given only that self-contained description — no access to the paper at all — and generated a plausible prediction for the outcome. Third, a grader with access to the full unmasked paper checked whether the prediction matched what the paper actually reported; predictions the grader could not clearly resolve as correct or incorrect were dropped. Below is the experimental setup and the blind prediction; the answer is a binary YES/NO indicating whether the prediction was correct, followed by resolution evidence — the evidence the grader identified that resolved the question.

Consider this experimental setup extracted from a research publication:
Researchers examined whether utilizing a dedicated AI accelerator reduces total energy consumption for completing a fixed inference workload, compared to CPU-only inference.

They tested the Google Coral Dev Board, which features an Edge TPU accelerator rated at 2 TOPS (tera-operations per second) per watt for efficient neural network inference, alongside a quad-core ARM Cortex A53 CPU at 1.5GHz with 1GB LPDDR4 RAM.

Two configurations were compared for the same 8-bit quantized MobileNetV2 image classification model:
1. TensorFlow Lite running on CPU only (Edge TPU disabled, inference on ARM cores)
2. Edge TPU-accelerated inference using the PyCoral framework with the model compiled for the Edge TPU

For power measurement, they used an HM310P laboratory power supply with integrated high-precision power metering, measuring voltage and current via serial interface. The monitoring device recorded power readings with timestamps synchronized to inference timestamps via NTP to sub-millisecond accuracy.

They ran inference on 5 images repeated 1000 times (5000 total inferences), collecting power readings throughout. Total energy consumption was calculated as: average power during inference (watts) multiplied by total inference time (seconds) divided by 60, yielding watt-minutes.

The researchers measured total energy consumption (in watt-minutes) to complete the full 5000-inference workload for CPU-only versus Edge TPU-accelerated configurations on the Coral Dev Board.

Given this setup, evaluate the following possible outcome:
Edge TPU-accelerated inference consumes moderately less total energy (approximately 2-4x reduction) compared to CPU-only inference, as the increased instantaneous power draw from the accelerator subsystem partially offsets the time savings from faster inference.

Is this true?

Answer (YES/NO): NO